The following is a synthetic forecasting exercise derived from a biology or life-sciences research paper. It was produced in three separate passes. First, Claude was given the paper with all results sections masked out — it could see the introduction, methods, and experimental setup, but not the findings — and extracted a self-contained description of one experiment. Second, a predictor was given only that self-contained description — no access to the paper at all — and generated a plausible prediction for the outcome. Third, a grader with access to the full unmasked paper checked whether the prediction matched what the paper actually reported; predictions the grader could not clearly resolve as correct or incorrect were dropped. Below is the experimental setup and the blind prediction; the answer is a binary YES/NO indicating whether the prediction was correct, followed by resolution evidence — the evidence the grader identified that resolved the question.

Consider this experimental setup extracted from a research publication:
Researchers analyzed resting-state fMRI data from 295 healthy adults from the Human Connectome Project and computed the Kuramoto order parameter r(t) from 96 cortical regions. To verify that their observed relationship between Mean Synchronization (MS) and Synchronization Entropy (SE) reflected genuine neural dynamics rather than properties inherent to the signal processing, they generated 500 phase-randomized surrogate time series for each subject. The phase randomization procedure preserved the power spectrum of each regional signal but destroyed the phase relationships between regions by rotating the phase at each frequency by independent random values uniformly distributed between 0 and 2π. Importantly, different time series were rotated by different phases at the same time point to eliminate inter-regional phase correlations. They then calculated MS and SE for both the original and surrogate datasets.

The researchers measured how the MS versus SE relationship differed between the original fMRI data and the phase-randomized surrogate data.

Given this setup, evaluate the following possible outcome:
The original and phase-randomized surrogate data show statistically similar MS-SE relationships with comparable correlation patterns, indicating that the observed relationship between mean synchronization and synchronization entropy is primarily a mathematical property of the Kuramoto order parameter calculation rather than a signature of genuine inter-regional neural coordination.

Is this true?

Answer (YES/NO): NO